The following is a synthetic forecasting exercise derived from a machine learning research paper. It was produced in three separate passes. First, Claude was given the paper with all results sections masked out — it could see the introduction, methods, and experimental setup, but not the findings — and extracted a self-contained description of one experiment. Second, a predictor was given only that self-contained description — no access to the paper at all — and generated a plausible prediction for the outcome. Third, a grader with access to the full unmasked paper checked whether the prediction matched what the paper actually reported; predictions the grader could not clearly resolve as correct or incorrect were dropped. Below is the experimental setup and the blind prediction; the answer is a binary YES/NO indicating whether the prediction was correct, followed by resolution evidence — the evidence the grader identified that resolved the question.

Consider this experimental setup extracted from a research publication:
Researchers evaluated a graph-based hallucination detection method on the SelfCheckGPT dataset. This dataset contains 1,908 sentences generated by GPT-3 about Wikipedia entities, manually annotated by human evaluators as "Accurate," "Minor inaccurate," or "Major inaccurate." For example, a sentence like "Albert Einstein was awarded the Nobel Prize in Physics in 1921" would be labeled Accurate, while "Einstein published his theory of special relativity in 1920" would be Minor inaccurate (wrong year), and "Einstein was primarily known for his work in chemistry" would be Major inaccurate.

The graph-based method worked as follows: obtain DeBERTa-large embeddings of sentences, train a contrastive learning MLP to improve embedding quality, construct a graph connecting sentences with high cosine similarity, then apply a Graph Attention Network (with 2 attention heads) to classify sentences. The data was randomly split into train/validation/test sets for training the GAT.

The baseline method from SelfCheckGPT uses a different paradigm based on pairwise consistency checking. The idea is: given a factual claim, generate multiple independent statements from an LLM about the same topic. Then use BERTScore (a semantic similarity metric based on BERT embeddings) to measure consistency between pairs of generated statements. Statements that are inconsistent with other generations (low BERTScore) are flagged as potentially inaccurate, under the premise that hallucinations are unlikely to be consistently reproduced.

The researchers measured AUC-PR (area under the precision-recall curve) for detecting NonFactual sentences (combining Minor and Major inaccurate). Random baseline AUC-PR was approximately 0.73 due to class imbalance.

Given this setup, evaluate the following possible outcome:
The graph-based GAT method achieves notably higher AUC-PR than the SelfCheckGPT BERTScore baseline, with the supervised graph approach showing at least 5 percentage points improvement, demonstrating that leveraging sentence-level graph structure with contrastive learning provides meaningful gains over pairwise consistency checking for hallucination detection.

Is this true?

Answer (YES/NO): NO